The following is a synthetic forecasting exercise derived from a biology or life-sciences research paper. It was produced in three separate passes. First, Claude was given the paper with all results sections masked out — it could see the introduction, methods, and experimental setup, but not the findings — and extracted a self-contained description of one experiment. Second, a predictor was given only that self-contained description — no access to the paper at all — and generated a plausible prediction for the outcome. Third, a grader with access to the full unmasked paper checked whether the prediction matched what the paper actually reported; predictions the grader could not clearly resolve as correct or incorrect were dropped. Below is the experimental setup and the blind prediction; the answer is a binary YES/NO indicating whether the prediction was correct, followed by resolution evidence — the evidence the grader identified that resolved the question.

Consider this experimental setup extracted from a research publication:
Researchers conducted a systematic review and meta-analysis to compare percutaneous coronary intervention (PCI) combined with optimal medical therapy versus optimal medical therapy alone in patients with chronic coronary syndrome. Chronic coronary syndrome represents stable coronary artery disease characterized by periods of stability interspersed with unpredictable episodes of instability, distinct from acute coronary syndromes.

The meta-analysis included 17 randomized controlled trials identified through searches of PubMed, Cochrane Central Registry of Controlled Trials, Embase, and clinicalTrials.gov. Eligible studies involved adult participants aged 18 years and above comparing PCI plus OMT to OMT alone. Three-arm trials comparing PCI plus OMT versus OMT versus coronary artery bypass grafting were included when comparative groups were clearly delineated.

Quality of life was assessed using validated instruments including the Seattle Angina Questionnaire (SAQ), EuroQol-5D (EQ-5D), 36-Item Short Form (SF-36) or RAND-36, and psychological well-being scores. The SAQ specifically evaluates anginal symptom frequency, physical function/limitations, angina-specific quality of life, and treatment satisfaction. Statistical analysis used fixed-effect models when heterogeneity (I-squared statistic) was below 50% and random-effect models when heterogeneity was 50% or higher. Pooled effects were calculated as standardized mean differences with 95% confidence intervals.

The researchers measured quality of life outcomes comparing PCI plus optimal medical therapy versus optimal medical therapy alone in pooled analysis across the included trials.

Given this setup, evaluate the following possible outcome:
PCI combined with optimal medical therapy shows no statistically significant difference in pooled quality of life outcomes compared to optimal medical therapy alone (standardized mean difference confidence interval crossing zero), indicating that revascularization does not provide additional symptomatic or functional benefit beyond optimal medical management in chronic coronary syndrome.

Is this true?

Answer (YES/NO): NO